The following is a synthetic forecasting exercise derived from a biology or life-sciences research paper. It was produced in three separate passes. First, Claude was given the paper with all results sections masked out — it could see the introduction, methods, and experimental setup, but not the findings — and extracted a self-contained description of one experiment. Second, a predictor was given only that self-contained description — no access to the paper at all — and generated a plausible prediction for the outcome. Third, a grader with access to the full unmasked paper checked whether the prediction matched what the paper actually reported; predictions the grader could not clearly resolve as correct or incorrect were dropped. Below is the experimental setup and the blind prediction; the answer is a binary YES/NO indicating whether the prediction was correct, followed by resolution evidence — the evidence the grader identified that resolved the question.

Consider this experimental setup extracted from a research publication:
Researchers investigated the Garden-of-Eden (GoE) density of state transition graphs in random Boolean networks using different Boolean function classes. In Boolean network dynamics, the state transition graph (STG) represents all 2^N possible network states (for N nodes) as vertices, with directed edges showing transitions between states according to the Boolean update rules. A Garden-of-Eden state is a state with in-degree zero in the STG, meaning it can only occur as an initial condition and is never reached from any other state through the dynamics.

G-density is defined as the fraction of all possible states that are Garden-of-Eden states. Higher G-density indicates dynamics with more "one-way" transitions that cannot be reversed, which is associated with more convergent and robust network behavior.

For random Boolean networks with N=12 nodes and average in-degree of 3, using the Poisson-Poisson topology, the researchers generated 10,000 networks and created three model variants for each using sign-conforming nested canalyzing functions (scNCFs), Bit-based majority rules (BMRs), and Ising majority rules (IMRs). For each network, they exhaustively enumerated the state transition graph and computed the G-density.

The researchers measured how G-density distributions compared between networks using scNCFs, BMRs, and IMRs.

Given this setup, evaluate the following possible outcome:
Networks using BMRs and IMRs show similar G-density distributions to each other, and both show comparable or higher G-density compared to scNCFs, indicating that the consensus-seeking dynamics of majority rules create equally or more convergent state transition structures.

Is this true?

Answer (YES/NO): NO